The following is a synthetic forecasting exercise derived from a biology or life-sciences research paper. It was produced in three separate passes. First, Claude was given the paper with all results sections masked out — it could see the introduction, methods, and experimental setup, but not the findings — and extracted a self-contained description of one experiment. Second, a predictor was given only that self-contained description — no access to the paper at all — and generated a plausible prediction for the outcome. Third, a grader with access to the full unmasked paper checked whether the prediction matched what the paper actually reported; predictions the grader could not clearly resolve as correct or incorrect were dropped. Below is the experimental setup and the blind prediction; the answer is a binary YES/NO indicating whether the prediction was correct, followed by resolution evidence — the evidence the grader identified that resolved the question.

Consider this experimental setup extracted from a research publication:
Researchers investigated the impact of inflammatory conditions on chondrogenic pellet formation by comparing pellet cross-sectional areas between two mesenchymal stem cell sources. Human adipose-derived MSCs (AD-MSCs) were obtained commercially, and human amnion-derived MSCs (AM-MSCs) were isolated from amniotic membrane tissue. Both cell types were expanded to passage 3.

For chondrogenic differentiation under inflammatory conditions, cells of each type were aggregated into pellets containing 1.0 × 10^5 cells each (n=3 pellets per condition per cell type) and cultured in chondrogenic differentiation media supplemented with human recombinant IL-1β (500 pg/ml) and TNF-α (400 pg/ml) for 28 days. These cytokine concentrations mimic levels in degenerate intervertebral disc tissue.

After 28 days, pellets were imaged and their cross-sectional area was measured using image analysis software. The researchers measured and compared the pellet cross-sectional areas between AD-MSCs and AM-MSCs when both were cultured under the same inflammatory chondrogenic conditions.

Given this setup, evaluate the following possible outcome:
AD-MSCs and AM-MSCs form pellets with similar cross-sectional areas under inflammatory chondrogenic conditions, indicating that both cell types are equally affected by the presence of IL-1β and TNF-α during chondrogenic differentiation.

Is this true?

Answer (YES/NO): NO